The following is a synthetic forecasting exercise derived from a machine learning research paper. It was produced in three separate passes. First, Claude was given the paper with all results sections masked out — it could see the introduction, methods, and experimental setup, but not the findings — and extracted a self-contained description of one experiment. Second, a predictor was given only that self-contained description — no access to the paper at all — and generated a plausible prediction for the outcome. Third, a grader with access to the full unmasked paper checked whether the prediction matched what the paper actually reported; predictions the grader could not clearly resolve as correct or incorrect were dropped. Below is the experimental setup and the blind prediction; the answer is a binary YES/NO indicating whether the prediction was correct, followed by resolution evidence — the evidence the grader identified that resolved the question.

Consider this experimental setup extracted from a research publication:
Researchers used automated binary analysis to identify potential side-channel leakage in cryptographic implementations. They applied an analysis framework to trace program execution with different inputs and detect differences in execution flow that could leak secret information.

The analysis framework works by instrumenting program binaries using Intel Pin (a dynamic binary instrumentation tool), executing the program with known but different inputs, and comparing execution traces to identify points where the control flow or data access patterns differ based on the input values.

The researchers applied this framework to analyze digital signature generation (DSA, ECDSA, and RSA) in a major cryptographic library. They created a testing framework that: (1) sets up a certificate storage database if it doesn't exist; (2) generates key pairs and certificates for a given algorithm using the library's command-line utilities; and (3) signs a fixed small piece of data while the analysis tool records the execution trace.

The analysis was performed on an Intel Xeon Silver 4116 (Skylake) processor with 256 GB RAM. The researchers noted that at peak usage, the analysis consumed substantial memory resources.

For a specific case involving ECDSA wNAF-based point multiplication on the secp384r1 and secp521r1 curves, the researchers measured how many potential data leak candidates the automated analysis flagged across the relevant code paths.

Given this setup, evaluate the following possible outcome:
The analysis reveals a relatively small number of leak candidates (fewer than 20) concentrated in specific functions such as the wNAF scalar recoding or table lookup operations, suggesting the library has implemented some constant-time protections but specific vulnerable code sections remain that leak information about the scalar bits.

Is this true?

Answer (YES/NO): NO